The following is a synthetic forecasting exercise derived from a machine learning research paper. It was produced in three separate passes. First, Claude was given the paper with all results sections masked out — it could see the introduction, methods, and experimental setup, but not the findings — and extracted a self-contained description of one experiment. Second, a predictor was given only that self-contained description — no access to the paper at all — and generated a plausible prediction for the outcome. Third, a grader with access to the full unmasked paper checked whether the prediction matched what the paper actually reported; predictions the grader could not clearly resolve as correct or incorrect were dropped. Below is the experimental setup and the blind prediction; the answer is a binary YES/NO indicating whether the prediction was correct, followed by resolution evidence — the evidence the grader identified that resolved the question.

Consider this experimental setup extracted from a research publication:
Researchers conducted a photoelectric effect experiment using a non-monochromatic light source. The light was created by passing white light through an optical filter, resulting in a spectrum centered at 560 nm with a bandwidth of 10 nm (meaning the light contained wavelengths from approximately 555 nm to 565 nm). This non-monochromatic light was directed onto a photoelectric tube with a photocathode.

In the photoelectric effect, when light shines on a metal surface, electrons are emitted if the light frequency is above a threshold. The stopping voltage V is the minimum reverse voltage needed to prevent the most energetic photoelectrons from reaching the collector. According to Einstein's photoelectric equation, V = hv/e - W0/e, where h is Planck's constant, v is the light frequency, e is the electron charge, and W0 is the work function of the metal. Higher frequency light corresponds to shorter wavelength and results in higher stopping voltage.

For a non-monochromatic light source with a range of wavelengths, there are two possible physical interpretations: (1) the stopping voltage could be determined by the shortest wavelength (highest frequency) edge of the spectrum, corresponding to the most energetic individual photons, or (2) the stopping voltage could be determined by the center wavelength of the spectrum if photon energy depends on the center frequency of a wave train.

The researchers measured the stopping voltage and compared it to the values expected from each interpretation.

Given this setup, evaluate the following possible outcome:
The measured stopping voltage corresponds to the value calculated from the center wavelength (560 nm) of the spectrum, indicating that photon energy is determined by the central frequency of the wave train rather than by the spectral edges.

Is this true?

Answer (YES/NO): YES